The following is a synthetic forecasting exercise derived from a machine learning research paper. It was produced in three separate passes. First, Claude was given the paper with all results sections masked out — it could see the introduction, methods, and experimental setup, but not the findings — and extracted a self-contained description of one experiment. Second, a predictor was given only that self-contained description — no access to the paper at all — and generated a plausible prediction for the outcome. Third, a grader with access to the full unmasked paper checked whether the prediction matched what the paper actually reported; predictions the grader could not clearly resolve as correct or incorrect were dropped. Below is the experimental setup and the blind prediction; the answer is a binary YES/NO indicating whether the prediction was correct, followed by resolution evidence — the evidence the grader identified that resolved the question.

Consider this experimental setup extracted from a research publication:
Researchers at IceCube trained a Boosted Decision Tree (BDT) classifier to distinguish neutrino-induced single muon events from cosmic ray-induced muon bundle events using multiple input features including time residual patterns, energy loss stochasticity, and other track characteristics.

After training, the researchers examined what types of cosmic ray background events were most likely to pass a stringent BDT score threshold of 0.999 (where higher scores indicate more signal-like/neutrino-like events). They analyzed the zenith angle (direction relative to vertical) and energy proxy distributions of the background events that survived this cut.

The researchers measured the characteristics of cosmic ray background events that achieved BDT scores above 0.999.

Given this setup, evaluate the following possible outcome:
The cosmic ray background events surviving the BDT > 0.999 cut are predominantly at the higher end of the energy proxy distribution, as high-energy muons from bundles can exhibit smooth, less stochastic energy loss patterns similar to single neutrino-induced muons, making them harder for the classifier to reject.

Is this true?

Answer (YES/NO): NO